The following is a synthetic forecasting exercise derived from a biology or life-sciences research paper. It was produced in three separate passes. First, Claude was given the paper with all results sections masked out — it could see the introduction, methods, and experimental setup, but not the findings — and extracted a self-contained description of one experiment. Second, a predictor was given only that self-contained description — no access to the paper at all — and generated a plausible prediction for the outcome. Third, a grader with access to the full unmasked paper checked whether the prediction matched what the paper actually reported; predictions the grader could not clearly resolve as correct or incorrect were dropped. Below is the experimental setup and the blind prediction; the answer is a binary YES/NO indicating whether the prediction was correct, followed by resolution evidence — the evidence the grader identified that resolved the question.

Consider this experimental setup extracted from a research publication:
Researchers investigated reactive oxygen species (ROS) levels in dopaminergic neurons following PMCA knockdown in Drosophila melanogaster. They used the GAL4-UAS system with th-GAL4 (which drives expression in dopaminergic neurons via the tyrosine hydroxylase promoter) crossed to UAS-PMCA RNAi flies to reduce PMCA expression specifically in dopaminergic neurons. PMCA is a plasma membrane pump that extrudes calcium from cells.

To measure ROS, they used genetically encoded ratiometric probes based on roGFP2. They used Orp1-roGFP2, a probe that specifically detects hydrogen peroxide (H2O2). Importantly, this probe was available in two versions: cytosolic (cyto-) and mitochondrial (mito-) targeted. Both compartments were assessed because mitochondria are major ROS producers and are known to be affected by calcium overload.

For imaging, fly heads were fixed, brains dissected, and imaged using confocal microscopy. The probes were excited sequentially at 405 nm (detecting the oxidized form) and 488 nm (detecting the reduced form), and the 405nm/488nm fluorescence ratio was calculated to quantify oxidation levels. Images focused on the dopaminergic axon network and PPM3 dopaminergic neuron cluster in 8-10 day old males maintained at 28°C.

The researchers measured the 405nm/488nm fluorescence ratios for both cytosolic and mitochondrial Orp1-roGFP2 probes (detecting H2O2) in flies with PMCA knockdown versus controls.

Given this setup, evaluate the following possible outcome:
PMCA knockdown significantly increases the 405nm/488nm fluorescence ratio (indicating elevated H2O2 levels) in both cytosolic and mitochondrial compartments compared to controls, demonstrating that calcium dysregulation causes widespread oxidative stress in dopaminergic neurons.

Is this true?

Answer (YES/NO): NO